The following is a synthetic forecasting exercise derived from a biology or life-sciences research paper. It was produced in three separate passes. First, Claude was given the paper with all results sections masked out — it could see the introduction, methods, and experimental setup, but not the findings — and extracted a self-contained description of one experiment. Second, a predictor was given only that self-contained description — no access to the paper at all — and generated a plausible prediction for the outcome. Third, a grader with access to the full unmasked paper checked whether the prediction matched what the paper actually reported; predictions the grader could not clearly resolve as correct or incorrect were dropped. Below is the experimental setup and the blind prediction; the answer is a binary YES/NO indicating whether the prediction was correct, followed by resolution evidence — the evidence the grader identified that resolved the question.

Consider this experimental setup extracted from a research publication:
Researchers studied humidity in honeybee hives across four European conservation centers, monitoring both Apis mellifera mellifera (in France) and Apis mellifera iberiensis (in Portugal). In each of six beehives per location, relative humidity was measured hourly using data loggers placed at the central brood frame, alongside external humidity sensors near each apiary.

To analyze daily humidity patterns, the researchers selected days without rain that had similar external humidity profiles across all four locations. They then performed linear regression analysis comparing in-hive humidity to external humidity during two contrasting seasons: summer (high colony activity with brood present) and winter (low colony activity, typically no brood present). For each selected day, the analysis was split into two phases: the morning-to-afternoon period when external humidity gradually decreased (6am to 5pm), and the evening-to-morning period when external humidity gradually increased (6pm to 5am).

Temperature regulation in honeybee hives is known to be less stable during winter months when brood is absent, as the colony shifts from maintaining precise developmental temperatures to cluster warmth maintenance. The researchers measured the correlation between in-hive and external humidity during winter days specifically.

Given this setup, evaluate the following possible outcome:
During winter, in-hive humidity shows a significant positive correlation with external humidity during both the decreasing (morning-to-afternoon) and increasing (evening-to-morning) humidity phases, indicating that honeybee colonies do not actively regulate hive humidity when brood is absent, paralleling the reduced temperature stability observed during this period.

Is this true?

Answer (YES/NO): NO